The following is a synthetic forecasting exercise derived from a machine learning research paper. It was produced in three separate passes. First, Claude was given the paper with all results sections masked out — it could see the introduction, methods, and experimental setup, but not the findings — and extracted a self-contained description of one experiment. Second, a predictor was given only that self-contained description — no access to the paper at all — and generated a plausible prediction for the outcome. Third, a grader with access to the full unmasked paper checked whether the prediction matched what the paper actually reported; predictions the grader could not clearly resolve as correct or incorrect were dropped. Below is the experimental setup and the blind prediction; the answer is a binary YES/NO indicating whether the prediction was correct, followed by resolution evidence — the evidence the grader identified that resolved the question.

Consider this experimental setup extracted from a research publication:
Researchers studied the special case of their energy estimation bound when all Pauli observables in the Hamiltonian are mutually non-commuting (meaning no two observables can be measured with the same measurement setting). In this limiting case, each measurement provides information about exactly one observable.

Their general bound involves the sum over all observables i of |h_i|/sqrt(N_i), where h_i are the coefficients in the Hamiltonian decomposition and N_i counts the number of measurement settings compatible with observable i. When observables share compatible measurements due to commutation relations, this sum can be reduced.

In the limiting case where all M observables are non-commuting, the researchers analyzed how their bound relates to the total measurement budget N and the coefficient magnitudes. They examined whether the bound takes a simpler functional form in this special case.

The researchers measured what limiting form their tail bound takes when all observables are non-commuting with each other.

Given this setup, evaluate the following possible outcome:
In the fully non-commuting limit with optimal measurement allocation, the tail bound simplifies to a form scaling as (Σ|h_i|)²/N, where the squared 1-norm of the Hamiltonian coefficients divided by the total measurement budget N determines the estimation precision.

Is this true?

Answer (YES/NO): NO